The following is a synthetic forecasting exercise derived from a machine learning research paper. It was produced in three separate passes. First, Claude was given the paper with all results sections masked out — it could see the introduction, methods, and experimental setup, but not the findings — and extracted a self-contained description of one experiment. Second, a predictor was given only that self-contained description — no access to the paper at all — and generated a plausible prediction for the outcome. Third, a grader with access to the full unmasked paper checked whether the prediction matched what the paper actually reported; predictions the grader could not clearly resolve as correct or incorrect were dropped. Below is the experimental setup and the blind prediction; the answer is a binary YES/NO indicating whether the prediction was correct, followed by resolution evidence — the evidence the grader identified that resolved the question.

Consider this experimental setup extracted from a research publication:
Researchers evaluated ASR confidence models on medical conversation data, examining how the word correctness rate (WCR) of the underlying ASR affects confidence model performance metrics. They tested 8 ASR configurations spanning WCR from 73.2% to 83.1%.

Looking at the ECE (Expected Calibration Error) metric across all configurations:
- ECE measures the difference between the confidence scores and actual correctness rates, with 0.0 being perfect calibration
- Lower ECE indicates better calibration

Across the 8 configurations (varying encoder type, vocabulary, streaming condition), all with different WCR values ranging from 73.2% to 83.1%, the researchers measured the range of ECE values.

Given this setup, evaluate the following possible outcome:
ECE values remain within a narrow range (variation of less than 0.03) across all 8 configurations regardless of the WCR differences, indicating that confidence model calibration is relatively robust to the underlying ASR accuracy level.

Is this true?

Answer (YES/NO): YES